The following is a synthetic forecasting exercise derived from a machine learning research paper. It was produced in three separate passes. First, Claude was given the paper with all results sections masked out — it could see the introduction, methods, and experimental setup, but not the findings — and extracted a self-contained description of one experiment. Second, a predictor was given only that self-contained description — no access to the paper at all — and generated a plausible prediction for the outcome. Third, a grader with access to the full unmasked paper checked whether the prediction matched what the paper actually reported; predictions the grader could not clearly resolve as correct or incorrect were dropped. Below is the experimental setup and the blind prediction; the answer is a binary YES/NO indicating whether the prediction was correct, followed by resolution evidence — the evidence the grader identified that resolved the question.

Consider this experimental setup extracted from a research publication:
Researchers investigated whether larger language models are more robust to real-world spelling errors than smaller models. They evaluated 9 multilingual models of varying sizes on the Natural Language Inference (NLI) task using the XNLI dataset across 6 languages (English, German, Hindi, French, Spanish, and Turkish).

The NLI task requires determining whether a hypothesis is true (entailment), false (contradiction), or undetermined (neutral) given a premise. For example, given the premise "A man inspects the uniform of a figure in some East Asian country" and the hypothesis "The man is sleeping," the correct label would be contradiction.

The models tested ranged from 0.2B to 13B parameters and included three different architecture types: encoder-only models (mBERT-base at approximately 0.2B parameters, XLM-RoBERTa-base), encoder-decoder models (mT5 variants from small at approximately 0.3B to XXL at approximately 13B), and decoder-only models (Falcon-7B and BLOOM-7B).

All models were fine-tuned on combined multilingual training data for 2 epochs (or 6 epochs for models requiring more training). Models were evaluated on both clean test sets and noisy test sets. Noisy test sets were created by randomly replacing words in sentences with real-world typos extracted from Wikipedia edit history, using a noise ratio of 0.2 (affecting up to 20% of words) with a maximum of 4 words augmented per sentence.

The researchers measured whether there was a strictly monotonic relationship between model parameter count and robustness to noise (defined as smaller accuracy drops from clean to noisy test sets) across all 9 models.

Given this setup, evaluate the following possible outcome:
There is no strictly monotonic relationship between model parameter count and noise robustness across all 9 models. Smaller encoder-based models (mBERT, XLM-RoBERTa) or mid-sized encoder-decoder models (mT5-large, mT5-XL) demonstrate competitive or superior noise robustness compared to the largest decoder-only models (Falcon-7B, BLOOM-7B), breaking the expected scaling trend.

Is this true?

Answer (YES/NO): YES